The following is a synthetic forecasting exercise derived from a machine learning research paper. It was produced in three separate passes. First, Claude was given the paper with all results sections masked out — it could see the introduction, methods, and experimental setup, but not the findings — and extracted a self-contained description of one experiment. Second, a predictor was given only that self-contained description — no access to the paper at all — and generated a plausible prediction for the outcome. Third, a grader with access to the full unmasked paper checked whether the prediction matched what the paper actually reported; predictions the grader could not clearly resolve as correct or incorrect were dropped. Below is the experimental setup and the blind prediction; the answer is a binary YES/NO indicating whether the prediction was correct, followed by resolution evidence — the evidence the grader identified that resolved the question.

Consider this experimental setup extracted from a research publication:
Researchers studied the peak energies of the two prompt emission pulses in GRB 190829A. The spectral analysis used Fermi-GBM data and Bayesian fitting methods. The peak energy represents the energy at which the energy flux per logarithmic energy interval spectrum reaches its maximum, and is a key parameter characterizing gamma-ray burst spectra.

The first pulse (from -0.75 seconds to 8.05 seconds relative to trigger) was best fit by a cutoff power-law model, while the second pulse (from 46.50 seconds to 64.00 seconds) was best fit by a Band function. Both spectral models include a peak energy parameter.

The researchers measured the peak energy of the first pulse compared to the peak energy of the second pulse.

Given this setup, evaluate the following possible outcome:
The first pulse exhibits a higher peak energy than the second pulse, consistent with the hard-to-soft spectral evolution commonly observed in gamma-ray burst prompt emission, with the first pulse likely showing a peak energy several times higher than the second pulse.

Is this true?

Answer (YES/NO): YES